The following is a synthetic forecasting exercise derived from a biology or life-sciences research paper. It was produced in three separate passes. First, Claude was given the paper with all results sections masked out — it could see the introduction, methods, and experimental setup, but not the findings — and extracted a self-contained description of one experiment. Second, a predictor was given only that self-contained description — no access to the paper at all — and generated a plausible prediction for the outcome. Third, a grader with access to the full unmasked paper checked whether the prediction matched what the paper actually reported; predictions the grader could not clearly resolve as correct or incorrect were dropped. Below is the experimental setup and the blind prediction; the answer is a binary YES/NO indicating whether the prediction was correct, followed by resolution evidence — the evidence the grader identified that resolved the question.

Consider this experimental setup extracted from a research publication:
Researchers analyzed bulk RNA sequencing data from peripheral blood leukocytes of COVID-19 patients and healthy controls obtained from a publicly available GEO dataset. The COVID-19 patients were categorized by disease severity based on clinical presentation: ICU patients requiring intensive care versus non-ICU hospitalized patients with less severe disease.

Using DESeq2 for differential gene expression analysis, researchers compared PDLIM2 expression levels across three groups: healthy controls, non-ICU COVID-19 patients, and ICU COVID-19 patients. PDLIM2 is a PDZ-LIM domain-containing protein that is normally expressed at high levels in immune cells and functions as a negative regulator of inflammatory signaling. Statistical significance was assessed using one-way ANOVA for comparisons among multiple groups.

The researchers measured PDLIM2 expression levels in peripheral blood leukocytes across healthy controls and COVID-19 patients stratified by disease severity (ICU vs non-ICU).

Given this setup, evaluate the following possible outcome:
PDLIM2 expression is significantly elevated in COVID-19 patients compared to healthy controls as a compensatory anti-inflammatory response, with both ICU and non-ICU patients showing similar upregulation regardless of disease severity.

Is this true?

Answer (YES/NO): NO